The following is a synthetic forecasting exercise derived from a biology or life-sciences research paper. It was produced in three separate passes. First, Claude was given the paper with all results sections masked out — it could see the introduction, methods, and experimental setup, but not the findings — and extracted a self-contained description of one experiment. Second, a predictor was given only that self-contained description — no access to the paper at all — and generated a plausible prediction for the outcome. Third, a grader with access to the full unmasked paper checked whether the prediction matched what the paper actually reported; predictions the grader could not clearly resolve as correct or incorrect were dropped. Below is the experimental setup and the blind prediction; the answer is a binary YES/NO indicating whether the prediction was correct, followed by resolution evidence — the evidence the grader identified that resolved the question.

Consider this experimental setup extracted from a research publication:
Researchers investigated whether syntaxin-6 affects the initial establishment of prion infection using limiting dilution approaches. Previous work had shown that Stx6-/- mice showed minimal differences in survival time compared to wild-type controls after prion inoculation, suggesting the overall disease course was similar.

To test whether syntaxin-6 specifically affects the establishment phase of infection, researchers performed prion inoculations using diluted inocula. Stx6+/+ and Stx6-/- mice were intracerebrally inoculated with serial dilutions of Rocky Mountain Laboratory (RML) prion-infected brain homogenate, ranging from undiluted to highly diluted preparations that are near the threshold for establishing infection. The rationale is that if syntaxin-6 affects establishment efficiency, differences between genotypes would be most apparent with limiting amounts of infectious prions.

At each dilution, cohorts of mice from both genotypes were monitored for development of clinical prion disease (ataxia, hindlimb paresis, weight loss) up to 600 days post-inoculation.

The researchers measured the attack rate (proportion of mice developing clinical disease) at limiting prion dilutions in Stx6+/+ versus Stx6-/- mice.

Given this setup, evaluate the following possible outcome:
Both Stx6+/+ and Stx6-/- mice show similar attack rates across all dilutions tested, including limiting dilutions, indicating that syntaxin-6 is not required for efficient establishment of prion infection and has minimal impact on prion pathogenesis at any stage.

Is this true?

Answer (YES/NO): NO